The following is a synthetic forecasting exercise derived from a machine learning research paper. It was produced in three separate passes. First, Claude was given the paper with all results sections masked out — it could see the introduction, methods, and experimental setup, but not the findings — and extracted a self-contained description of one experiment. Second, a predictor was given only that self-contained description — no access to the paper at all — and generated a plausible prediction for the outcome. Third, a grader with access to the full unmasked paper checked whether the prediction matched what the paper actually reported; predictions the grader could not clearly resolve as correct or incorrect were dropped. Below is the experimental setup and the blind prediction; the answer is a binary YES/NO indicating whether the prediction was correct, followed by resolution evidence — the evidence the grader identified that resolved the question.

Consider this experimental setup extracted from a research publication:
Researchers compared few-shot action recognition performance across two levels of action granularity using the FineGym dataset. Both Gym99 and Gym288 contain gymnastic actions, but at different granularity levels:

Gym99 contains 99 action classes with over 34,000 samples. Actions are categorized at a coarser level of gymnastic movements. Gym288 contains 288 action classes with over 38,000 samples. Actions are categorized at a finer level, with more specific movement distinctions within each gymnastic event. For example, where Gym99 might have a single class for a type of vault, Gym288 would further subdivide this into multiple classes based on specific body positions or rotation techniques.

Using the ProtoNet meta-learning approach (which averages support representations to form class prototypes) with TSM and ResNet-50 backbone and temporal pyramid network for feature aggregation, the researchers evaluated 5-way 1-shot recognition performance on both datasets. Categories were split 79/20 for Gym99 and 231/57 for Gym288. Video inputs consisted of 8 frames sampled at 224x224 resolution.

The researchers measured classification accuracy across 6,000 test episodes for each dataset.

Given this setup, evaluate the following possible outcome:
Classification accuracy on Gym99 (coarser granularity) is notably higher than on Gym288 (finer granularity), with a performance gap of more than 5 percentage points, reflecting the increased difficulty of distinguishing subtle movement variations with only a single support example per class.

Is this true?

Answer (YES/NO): NO